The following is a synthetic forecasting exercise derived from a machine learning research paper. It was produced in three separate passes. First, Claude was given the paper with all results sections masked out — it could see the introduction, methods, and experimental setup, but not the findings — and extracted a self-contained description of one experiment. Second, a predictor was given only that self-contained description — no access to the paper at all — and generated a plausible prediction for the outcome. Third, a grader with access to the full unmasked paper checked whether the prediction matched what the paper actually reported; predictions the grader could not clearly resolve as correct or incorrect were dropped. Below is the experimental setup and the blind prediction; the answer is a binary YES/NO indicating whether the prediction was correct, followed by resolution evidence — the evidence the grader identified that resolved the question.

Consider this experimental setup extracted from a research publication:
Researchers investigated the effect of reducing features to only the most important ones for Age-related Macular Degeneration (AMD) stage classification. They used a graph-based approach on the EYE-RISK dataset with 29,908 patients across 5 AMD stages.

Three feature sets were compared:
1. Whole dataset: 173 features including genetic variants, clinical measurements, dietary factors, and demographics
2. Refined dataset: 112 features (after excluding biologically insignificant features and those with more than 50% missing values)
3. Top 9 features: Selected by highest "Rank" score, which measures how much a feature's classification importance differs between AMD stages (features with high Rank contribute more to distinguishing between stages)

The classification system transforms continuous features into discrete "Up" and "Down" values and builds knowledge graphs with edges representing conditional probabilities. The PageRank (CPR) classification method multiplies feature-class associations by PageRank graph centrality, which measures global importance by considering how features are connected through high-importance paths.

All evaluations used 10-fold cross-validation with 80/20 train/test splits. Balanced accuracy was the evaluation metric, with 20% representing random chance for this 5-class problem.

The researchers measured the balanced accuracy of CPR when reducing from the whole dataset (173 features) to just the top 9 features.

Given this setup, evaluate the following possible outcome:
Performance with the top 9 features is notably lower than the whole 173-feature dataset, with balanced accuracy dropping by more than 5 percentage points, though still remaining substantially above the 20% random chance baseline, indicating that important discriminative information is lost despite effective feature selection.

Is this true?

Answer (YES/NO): NO